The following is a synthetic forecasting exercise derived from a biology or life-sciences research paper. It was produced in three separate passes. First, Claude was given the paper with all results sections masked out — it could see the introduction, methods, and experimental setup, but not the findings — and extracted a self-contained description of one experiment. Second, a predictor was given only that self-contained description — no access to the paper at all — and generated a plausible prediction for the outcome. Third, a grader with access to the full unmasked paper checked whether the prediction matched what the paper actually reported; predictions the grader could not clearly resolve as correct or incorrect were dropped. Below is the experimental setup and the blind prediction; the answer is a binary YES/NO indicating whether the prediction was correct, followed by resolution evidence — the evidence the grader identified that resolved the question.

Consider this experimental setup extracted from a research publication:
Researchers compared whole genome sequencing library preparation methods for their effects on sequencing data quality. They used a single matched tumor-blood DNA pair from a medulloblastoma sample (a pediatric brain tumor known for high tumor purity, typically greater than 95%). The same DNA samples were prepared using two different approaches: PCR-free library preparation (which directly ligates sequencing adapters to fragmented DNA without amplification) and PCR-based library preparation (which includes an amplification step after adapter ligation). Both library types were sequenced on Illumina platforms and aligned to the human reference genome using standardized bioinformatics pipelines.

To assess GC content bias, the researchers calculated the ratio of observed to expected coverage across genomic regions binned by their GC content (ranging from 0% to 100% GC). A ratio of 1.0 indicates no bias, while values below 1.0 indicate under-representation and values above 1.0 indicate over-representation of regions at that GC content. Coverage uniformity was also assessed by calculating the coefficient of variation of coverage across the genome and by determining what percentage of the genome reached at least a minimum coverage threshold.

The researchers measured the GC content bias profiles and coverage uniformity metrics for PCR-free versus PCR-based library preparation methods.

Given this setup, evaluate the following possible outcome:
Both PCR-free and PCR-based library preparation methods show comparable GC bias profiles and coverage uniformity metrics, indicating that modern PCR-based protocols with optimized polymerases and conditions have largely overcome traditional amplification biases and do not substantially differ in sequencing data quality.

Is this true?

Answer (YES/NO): NO